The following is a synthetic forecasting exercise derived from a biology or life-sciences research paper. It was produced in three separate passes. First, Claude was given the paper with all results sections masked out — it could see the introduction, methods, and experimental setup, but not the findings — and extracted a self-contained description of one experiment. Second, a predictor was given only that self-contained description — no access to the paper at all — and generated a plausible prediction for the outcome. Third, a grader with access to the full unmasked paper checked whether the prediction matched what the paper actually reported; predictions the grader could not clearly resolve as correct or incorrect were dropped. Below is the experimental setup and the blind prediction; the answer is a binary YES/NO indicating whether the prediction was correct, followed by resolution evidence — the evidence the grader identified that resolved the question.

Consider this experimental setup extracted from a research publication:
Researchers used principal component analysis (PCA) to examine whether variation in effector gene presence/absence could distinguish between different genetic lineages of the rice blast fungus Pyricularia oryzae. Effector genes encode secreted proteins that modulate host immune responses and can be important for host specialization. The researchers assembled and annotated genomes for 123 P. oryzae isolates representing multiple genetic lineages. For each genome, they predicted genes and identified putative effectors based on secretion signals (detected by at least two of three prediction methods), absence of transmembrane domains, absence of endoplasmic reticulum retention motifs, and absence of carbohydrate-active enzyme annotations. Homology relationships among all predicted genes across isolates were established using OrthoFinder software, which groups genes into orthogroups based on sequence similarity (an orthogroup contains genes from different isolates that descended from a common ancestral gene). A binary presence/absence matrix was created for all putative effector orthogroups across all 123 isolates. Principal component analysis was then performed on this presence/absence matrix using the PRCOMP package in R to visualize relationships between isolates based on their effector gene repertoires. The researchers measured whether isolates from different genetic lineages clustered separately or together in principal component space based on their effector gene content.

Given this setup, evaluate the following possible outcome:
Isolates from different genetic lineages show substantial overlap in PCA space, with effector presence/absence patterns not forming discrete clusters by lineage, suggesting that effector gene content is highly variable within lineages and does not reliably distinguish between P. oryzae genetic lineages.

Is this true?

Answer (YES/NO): NO